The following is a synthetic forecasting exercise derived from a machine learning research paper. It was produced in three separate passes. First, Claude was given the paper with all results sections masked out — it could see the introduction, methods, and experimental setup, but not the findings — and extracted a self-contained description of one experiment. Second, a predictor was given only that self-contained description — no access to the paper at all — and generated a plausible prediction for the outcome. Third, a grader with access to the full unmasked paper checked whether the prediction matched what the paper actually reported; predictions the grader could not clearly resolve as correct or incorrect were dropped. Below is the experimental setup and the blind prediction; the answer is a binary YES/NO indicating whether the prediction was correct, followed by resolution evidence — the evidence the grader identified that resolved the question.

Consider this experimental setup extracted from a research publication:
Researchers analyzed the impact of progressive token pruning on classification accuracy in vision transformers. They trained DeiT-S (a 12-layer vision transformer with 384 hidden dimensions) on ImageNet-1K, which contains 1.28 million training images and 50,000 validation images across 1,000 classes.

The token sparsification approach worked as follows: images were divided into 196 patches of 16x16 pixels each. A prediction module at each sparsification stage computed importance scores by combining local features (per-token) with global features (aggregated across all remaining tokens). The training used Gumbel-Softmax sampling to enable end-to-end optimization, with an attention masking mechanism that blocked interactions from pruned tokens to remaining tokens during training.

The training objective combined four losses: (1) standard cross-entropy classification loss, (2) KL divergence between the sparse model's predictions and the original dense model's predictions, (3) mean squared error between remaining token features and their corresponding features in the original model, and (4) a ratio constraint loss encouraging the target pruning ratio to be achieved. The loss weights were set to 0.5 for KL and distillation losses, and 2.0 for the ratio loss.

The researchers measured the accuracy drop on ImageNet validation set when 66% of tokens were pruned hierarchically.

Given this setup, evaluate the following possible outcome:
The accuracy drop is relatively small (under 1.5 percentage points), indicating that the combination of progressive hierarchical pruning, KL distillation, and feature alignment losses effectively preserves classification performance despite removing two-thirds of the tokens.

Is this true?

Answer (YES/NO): YES